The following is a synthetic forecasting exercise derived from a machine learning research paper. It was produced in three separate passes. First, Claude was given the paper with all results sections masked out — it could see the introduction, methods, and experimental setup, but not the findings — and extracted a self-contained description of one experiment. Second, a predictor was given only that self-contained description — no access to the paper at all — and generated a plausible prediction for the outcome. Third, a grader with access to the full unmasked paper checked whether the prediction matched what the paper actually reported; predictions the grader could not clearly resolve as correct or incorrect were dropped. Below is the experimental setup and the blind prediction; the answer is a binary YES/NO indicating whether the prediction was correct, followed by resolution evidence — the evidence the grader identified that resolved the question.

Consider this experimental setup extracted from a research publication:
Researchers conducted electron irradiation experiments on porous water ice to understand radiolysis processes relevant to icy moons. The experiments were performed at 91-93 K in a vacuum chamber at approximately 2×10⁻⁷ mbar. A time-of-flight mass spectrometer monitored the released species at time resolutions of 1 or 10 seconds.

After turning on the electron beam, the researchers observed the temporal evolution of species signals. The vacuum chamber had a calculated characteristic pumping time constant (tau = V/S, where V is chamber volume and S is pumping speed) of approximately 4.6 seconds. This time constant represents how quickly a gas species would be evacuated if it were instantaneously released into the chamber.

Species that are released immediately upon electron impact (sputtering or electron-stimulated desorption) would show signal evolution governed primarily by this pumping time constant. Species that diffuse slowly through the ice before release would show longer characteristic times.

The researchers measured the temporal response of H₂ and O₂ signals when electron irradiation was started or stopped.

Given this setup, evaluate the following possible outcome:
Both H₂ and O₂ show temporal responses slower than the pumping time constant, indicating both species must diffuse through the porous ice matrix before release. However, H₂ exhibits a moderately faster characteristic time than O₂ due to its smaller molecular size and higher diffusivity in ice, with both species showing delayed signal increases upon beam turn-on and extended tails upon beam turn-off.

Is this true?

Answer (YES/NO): NO